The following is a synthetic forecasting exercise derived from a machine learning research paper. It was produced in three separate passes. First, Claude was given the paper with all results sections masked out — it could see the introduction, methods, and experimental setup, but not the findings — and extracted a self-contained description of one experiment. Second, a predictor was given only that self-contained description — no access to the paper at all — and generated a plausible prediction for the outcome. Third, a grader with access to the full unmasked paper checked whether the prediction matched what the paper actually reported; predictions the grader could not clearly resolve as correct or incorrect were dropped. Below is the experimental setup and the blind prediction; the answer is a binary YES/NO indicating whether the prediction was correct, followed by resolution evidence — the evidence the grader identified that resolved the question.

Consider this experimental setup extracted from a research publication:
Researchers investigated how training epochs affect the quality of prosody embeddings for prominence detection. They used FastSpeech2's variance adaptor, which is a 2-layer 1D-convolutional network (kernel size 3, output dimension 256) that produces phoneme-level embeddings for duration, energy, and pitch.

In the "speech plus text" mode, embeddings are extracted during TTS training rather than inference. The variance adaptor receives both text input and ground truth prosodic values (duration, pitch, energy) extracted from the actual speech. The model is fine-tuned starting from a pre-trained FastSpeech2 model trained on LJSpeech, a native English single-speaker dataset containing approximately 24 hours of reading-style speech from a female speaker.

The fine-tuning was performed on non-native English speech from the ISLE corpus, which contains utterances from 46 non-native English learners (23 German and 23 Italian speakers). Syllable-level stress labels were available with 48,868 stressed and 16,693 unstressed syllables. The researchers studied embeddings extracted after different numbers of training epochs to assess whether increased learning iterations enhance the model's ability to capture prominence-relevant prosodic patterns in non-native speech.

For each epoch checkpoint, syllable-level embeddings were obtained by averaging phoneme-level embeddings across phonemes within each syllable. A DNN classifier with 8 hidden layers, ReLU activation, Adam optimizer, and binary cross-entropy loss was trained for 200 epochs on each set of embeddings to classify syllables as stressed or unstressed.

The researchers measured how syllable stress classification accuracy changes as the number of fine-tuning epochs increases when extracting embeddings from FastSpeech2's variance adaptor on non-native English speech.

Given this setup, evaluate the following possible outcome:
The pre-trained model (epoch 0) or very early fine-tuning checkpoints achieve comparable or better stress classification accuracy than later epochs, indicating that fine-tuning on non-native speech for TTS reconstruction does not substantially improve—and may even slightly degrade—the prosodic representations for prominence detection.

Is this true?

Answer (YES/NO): NO